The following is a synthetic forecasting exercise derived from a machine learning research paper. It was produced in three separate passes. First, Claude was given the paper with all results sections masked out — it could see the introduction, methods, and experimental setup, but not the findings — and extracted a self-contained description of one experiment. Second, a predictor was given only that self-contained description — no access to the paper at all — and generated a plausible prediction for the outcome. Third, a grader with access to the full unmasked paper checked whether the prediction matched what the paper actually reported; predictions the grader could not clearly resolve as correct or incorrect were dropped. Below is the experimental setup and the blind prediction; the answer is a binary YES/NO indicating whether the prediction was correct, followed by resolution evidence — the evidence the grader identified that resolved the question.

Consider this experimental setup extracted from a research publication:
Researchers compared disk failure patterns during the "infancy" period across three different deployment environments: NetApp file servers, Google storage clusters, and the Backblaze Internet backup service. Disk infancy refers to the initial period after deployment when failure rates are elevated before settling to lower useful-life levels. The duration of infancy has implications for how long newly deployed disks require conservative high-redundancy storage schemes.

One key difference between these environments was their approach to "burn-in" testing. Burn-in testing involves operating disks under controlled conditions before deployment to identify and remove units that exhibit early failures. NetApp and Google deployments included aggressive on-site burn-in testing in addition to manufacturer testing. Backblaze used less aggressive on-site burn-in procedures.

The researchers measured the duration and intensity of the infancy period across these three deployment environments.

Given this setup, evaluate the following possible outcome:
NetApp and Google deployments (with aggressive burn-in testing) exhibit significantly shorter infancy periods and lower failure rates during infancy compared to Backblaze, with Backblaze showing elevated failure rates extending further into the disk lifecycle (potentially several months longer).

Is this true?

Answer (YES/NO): NO